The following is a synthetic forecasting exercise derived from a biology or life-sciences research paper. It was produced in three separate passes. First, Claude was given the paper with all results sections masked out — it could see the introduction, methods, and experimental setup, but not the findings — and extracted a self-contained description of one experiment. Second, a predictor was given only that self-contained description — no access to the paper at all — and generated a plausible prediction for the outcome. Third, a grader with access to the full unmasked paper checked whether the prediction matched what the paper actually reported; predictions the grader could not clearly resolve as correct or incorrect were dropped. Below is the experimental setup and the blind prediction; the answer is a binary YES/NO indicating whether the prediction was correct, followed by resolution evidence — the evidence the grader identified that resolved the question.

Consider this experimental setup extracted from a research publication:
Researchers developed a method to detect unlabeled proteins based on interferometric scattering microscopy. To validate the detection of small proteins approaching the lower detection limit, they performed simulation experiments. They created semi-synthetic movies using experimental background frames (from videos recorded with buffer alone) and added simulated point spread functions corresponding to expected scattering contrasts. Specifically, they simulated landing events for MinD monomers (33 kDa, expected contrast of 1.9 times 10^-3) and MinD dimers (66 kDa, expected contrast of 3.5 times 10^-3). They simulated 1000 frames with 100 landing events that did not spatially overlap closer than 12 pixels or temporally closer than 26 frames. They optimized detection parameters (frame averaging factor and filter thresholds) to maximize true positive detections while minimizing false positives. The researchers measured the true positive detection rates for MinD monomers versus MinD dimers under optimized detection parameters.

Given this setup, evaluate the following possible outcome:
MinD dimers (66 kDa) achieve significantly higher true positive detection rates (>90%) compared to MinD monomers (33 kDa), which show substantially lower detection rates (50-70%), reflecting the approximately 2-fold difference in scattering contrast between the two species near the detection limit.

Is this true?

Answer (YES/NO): YES